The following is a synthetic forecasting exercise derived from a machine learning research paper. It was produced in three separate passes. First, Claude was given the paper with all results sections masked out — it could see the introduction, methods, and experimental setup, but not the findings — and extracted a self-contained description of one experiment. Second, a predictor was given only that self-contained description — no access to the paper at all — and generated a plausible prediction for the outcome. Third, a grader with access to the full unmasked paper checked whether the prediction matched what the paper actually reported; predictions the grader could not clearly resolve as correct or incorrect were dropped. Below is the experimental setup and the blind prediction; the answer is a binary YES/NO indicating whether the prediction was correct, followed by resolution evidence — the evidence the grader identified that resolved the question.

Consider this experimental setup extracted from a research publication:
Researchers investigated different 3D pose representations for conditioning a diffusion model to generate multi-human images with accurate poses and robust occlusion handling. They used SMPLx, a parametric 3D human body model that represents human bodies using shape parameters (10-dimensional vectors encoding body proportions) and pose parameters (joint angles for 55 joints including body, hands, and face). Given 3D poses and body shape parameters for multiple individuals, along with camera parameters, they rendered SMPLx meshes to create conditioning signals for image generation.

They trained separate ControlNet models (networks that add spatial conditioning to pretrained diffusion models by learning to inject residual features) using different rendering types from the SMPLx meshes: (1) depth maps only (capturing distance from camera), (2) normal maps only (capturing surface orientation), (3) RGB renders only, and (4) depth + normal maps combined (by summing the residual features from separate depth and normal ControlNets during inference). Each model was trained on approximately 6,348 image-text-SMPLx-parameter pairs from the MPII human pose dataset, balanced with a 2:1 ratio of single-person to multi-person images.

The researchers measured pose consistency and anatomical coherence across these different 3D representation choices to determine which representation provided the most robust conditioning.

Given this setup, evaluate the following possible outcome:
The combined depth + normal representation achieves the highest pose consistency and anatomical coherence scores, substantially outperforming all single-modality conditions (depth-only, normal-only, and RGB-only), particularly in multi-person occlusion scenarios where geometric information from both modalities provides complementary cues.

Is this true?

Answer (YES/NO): YES